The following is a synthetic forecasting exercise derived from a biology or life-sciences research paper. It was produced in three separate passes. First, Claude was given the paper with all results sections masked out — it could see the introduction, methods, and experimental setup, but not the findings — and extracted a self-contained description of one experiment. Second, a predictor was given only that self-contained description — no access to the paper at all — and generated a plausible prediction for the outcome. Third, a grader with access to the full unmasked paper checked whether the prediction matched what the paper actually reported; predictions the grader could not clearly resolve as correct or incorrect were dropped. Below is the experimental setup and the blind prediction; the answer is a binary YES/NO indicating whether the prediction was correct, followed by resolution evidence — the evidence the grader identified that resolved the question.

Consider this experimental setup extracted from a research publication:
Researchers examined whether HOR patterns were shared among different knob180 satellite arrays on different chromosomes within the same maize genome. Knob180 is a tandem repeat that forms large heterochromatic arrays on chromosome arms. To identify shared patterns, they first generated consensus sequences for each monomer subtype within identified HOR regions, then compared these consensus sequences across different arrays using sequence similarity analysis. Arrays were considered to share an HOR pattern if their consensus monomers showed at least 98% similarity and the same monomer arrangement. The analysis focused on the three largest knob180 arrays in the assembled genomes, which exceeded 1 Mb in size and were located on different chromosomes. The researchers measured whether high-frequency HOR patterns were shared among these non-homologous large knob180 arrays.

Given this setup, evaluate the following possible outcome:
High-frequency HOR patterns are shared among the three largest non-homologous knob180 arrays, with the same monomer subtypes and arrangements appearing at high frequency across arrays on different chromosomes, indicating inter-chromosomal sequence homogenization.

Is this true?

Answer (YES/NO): YES